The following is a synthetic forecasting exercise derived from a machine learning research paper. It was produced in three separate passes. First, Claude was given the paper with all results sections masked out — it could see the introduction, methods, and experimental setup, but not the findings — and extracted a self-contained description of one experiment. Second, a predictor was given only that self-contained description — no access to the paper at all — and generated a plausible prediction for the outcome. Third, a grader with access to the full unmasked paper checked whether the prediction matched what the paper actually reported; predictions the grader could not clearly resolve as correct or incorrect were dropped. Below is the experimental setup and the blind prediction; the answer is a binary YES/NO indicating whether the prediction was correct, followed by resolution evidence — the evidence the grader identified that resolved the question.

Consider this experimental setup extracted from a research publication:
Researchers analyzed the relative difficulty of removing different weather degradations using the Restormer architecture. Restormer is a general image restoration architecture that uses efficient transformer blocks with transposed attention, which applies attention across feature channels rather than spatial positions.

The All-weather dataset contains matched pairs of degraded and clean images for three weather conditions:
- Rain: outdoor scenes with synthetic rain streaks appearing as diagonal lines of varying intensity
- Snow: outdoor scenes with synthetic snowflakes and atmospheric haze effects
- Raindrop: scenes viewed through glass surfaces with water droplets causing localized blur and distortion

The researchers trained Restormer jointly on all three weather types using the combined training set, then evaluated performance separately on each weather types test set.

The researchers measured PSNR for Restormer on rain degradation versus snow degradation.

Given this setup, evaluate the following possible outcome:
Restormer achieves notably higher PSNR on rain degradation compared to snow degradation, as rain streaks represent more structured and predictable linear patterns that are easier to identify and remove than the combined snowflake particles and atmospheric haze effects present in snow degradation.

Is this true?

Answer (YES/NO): NO